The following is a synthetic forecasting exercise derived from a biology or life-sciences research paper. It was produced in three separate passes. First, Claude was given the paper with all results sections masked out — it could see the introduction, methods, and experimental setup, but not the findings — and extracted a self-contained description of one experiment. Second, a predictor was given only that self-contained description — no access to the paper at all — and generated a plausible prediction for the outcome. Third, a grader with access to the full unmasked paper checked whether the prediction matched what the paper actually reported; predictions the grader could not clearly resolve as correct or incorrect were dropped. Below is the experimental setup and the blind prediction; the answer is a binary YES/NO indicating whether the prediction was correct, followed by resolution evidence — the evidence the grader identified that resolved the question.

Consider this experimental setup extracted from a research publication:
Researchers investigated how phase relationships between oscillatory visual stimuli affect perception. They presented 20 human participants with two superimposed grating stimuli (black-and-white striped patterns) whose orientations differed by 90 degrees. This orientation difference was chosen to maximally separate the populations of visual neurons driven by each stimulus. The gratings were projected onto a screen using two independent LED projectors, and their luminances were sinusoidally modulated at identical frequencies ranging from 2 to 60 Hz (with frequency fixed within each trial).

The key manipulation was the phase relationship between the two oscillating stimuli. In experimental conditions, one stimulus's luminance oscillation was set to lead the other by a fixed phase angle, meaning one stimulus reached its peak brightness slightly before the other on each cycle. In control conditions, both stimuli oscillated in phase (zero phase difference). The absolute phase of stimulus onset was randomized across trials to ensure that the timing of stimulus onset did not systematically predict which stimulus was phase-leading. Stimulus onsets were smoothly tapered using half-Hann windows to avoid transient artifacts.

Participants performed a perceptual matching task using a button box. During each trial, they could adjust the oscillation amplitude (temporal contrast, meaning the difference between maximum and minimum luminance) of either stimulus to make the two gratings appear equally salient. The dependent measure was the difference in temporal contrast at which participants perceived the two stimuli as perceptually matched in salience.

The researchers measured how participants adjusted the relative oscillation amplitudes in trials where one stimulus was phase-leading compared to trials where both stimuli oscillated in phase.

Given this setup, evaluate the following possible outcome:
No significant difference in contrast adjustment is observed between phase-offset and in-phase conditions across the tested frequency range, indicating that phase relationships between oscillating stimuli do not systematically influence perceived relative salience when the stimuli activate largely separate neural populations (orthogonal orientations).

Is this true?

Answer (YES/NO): NO